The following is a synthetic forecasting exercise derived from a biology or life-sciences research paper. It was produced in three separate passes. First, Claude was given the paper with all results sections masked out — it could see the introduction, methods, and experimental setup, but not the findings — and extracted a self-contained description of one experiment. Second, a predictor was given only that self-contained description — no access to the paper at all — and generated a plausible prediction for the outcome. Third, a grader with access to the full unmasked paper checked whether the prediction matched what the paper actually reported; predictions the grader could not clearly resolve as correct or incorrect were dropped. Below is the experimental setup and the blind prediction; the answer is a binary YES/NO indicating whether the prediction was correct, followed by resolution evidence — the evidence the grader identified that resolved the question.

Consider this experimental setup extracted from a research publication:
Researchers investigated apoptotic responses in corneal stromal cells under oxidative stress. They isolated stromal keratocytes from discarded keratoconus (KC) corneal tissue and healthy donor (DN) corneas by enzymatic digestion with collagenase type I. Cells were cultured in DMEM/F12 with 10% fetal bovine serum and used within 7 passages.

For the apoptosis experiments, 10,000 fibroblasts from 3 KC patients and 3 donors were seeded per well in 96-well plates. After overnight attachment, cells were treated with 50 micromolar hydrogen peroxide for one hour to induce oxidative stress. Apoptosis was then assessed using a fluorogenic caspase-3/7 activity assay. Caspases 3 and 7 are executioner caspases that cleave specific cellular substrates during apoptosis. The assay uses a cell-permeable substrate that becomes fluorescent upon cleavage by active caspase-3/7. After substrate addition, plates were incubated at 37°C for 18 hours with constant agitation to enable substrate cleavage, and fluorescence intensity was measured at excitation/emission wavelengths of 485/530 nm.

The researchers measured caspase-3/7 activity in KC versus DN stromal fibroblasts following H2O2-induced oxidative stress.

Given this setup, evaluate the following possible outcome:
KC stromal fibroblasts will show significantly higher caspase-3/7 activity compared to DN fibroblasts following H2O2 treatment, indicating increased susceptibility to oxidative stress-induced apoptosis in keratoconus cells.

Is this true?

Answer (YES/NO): YES